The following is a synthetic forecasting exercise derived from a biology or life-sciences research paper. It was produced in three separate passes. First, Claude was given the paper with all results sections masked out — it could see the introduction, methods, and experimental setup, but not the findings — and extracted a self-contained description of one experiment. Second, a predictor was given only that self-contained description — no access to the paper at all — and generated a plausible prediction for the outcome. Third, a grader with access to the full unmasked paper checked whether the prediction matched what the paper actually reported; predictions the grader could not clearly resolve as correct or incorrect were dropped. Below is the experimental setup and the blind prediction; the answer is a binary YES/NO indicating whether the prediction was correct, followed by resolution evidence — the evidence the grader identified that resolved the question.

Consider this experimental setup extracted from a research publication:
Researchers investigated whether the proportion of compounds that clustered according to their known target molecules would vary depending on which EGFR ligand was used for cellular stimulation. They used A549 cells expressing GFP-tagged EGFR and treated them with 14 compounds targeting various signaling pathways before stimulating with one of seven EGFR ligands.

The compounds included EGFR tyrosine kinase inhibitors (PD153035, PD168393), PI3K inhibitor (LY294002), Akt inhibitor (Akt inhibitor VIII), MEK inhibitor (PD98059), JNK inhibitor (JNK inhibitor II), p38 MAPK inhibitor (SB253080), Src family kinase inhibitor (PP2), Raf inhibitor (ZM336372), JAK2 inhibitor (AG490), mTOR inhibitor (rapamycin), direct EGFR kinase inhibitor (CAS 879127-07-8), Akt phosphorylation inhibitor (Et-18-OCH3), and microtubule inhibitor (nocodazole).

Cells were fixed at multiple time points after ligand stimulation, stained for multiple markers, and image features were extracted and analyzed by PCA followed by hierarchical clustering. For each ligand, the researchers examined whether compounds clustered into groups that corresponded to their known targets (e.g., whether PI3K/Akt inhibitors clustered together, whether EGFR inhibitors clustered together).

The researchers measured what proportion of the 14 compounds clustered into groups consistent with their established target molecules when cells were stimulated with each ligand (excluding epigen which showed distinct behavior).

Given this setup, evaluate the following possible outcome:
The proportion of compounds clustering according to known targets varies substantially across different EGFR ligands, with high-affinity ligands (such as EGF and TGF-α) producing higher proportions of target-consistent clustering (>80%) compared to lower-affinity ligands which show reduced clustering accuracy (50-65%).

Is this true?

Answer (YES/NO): NO